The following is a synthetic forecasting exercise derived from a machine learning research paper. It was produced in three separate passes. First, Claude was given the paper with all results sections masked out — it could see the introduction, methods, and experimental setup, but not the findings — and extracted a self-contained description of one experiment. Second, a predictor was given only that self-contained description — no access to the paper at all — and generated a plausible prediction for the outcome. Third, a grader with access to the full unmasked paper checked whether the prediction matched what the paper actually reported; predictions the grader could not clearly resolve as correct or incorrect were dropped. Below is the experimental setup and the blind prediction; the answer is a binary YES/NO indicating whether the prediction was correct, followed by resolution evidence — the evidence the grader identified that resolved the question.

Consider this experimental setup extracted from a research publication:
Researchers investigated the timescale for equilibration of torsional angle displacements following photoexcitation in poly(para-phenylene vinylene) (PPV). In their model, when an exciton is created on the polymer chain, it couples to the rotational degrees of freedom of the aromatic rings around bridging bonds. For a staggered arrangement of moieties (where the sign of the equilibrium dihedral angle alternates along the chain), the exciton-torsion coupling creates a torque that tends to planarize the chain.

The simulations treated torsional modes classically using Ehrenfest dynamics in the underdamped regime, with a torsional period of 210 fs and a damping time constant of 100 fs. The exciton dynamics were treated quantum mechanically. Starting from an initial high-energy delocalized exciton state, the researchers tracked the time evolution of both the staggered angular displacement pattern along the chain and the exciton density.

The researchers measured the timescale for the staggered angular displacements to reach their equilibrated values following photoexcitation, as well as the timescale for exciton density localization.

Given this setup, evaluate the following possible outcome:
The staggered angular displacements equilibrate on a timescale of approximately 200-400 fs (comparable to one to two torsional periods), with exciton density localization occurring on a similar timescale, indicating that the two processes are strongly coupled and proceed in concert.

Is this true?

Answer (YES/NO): NO